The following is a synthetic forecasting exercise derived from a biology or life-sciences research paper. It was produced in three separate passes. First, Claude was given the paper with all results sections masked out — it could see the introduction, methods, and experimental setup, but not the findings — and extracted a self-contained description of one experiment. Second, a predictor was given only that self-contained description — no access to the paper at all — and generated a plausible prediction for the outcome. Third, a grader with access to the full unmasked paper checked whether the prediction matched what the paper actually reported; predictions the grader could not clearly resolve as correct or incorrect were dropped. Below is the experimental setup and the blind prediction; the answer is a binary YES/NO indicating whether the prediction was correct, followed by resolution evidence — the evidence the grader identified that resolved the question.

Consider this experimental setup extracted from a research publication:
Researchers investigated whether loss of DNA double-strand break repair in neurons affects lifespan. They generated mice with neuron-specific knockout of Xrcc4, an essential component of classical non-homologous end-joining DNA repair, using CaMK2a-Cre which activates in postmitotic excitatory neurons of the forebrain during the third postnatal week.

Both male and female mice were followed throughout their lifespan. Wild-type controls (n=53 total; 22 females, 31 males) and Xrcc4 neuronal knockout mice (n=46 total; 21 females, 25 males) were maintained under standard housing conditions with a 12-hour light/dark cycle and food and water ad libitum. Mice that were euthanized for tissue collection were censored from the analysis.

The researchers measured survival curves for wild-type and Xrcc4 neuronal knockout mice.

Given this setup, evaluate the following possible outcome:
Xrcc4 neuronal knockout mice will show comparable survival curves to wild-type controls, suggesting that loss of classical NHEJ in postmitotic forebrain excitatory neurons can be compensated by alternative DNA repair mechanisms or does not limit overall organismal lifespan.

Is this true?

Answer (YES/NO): YES